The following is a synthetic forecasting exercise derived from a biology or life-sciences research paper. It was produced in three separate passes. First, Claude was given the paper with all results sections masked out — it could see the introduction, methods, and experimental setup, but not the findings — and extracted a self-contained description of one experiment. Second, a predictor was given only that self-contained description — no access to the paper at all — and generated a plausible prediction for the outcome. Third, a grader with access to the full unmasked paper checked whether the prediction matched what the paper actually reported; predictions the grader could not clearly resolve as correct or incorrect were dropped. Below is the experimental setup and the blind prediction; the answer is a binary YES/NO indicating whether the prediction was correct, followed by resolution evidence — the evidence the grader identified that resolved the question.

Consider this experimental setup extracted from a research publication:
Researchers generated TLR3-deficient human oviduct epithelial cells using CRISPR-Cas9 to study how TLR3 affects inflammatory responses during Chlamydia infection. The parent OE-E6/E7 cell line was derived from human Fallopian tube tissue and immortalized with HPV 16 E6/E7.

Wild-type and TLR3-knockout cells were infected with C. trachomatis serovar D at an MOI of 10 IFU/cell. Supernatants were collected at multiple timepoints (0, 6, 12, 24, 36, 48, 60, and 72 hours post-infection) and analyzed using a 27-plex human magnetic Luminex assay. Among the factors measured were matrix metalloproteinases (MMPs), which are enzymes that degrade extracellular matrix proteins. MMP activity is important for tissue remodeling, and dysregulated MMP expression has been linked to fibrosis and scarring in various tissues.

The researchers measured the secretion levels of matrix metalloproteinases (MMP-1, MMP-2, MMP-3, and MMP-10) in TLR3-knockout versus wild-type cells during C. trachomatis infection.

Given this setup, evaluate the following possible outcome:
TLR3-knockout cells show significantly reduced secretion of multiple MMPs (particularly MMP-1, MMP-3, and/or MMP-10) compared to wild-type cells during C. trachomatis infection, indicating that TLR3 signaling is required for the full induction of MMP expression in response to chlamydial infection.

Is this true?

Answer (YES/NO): YES